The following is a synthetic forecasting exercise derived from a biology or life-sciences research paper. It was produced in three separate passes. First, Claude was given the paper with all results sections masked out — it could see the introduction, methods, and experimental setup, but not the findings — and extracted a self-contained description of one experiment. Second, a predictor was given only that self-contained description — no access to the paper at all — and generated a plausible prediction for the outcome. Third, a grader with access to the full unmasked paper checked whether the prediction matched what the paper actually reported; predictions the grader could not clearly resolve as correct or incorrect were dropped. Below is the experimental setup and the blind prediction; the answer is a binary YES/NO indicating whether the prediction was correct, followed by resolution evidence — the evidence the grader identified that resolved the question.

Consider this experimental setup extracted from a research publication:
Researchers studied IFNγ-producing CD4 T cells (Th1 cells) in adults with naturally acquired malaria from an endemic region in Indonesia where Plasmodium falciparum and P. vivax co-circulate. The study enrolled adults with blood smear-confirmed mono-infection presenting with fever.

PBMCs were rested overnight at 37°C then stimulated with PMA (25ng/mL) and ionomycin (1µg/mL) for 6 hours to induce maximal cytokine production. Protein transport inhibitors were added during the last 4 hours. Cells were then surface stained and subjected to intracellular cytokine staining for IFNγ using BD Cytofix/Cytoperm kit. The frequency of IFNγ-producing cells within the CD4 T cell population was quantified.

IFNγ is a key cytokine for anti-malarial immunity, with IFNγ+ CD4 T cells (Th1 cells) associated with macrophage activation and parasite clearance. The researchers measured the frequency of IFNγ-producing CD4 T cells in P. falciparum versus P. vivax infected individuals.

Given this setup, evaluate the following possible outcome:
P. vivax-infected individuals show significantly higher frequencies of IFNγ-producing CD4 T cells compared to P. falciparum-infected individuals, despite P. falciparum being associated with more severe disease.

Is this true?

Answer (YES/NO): NO